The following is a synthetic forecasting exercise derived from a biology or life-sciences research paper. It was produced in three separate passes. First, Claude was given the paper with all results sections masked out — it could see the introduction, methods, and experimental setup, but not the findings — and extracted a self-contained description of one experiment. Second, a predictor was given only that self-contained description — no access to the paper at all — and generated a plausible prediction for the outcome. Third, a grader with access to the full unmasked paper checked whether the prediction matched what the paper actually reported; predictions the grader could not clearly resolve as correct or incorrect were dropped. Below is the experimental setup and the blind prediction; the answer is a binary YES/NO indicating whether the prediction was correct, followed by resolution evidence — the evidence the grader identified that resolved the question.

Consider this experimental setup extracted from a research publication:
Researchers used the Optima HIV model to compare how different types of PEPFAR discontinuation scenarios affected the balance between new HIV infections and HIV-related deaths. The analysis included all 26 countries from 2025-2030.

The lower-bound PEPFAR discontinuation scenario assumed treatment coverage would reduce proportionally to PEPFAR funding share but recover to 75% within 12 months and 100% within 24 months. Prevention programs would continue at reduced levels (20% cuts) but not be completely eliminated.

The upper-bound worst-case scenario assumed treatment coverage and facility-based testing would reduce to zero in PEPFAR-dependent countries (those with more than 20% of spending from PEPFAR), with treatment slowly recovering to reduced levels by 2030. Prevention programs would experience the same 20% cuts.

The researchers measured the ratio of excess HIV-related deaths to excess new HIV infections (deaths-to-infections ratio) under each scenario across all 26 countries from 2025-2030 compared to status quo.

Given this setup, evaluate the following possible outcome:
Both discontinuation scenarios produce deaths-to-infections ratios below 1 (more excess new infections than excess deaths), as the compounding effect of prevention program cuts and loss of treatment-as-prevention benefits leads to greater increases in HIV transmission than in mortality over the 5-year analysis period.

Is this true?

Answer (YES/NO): YES